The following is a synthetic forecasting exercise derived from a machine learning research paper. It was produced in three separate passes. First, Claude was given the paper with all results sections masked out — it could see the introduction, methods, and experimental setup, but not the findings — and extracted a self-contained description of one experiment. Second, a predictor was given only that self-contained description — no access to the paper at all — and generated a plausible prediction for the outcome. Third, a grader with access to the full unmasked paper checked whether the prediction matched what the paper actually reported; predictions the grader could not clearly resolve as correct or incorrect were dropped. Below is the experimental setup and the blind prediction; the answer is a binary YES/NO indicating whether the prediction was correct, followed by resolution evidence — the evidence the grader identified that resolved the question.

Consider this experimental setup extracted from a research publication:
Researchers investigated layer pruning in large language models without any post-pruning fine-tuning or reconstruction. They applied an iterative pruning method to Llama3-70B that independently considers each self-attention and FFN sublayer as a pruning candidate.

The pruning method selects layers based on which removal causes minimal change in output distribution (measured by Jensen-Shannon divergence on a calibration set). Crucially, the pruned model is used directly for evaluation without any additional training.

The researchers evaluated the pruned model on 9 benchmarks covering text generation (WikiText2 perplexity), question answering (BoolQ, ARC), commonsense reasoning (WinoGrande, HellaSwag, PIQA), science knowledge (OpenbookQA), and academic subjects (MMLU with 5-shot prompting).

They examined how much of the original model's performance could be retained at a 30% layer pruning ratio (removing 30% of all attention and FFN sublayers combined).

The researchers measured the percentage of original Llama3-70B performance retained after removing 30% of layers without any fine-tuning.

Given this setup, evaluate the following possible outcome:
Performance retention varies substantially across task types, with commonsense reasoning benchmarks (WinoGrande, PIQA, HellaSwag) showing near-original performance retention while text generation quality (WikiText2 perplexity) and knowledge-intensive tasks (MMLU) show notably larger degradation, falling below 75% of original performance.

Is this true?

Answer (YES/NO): NO